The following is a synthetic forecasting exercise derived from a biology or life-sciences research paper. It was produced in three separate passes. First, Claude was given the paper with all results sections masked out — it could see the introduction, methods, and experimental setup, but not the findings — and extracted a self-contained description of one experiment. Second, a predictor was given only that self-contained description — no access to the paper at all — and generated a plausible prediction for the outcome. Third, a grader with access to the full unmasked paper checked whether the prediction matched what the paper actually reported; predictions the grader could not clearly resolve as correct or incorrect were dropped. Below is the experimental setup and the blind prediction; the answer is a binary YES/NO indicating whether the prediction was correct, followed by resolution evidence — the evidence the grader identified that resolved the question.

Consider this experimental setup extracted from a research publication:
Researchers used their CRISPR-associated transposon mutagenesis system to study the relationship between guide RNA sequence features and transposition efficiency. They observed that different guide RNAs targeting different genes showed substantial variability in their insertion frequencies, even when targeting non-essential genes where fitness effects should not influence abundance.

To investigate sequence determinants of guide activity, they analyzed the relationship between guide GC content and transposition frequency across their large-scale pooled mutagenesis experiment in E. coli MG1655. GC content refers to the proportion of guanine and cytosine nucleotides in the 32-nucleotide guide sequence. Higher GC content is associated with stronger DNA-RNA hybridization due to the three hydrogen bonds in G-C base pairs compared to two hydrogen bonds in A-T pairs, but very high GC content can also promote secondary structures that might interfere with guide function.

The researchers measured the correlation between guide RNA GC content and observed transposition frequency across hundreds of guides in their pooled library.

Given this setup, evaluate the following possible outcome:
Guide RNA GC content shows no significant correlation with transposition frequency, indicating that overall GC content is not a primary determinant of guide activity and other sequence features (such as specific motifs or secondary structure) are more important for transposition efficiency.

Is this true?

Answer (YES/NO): NO